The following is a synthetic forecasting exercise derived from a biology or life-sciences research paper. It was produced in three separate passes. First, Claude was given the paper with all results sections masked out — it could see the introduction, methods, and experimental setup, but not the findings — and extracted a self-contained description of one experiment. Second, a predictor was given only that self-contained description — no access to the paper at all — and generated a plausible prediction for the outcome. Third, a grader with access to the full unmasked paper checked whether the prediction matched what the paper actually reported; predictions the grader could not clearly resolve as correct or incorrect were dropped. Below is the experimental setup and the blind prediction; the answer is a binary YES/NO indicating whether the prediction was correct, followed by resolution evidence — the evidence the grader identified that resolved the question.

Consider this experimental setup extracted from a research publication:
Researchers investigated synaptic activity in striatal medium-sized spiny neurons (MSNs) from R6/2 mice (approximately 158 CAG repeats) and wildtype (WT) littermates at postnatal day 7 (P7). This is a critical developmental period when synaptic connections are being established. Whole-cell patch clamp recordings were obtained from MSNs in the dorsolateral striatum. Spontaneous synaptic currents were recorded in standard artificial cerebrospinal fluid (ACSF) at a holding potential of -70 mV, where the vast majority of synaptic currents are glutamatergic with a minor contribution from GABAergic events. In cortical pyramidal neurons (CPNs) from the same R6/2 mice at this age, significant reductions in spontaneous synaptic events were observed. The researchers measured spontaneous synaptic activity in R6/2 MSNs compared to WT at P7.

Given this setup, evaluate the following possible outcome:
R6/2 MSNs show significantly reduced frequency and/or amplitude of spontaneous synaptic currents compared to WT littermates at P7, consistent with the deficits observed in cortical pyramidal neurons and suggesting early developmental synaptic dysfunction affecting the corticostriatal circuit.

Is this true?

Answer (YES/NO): NO